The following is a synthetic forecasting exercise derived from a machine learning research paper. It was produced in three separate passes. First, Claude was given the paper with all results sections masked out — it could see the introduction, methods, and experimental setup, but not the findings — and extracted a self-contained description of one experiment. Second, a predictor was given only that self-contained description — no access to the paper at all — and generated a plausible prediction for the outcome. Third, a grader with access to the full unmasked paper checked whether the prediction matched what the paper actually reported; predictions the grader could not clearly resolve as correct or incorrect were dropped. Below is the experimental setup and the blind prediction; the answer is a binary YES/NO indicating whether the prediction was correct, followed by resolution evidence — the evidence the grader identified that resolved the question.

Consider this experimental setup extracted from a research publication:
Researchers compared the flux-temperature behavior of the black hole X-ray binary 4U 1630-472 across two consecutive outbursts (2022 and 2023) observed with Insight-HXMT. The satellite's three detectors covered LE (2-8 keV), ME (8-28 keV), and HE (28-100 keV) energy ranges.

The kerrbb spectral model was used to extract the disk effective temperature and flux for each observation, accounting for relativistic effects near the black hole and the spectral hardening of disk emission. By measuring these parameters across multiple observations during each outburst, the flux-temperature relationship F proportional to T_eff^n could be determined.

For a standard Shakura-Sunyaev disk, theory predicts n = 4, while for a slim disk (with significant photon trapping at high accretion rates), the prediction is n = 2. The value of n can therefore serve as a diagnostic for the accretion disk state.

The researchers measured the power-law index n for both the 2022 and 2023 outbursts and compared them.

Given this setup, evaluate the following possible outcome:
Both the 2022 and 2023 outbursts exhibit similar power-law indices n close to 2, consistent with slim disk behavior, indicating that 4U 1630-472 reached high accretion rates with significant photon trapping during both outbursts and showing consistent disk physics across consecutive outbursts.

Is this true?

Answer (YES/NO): NO